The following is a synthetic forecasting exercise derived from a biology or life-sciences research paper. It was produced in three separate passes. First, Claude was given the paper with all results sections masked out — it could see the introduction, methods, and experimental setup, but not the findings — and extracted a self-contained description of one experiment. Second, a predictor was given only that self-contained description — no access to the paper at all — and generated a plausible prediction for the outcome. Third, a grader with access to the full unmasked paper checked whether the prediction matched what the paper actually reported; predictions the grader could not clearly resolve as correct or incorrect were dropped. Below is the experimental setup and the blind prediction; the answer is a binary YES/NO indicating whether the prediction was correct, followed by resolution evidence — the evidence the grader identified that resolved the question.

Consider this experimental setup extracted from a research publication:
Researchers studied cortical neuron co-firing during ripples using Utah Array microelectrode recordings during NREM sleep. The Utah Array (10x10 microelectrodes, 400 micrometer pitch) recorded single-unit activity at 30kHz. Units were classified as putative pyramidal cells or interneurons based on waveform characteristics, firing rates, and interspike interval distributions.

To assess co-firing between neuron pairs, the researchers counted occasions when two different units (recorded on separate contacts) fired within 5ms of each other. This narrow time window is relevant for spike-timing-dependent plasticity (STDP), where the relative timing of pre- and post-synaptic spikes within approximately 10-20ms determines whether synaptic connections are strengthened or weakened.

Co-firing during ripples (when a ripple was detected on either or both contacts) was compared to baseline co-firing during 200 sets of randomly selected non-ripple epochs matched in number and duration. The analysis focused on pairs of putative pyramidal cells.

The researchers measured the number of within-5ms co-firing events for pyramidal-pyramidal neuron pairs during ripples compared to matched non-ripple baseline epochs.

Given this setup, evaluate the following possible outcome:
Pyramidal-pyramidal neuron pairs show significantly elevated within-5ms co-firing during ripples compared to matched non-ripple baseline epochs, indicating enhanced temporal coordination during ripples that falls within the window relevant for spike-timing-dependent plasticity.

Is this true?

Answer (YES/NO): YES